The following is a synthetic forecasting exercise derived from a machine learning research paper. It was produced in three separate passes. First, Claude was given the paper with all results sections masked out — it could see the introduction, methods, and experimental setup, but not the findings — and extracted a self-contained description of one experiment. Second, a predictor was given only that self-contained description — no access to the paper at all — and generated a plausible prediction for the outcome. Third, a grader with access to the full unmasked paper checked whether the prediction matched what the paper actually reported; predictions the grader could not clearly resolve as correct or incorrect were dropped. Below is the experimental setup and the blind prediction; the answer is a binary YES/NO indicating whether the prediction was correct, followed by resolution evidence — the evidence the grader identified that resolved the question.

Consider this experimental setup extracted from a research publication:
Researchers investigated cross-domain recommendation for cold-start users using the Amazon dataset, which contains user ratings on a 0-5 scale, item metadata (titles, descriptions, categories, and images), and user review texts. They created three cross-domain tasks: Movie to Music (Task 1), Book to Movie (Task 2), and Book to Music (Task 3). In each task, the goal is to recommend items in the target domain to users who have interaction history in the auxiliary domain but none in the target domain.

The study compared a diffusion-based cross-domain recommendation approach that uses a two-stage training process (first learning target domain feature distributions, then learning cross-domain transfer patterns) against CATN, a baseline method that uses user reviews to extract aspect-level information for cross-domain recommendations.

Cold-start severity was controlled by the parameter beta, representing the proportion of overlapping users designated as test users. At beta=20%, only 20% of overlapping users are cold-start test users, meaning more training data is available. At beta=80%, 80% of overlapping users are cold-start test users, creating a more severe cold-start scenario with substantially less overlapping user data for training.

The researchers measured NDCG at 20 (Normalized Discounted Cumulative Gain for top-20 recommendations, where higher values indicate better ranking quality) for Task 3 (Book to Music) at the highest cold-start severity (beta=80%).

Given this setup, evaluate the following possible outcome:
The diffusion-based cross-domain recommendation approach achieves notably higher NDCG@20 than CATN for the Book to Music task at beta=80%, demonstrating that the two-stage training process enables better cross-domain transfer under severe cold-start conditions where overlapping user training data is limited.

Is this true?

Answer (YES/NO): NO